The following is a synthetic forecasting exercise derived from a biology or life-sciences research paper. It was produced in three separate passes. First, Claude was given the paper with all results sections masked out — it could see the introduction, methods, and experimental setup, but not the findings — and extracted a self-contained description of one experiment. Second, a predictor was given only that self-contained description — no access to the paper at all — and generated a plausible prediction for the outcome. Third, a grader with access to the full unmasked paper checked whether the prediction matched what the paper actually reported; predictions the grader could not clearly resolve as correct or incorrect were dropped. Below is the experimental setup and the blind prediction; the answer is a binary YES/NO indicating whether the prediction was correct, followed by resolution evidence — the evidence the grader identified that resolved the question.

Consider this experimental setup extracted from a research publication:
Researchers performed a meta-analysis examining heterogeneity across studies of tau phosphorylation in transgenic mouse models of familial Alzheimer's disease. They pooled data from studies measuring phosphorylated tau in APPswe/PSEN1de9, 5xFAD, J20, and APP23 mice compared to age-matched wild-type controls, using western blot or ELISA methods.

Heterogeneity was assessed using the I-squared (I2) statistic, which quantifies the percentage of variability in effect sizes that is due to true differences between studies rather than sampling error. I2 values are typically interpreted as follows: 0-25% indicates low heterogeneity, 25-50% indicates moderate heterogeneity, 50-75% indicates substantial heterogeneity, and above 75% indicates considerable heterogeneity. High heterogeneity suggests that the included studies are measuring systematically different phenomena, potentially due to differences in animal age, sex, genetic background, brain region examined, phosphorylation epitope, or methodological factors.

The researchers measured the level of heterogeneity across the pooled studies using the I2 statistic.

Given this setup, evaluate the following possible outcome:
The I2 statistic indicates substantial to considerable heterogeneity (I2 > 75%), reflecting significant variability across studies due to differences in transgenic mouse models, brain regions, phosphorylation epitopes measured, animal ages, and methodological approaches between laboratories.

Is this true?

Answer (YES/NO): NO